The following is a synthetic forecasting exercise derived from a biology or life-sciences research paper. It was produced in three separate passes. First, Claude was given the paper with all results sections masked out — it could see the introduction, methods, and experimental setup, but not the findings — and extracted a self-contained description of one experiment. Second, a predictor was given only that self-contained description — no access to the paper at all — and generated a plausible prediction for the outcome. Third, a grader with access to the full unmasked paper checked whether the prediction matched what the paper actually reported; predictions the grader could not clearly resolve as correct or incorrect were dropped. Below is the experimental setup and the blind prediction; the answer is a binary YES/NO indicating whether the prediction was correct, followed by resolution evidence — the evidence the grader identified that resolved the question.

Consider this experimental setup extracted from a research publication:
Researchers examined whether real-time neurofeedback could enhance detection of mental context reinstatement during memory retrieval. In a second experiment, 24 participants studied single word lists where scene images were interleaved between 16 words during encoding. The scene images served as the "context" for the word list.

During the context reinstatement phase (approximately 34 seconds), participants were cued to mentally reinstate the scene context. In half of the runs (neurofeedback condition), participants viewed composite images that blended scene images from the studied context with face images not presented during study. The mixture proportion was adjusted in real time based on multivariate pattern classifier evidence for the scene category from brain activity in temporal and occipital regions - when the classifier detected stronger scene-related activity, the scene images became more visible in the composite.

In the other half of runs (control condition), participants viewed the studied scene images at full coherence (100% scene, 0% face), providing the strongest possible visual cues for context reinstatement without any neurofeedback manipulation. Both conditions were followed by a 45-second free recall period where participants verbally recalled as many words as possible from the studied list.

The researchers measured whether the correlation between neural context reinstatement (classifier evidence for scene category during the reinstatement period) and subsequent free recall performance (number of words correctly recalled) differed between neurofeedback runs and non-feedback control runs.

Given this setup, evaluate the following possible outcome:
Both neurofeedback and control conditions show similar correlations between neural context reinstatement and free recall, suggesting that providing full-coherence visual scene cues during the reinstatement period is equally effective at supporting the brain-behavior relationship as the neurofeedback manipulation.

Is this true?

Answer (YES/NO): NO